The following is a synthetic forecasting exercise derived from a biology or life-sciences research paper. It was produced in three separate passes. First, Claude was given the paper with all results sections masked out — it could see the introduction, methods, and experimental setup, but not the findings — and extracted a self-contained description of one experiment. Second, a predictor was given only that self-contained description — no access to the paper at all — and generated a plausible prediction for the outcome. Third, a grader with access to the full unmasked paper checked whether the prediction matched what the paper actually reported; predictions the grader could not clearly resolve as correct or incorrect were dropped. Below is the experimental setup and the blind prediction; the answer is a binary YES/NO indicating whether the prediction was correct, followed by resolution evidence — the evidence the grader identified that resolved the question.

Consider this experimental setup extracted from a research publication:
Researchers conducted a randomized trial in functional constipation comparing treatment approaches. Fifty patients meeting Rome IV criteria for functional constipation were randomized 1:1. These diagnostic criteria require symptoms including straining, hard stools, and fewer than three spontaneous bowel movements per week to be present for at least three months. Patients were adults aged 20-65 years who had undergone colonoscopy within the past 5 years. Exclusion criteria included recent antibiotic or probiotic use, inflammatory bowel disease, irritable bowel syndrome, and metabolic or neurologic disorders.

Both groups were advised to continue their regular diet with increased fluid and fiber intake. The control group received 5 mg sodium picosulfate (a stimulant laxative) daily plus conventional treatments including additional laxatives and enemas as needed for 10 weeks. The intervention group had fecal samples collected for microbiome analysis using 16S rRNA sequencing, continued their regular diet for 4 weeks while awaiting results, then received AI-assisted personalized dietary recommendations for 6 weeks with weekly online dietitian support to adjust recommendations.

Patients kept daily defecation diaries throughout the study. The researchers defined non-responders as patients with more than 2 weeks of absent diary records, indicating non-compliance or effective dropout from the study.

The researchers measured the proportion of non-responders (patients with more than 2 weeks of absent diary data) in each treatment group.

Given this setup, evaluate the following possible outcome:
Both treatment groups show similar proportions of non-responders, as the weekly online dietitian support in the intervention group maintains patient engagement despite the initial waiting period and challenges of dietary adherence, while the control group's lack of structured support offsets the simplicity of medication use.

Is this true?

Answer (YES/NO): NO